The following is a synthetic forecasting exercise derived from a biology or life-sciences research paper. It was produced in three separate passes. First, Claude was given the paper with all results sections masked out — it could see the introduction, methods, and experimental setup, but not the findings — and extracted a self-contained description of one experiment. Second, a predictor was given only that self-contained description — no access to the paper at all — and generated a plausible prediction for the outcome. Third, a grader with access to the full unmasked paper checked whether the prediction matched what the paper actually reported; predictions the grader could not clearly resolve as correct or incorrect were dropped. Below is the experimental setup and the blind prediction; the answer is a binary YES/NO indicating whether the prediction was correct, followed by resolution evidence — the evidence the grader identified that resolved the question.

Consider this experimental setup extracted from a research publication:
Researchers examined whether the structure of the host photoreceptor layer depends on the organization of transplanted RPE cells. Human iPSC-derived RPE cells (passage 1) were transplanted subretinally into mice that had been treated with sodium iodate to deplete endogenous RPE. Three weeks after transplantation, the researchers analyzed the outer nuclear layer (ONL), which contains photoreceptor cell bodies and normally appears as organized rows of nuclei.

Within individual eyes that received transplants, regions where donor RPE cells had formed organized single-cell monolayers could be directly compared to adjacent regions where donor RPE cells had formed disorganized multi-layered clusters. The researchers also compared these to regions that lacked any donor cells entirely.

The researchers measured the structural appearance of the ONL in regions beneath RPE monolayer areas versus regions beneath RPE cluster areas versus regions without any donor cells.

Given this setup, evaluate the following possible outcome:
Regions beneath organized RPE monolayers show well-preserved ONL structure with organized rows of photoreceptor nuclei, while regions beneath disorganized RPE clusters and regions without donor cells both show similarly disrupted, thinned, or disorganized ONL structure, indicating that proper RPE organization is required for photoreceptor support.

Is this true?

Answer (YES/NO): NO